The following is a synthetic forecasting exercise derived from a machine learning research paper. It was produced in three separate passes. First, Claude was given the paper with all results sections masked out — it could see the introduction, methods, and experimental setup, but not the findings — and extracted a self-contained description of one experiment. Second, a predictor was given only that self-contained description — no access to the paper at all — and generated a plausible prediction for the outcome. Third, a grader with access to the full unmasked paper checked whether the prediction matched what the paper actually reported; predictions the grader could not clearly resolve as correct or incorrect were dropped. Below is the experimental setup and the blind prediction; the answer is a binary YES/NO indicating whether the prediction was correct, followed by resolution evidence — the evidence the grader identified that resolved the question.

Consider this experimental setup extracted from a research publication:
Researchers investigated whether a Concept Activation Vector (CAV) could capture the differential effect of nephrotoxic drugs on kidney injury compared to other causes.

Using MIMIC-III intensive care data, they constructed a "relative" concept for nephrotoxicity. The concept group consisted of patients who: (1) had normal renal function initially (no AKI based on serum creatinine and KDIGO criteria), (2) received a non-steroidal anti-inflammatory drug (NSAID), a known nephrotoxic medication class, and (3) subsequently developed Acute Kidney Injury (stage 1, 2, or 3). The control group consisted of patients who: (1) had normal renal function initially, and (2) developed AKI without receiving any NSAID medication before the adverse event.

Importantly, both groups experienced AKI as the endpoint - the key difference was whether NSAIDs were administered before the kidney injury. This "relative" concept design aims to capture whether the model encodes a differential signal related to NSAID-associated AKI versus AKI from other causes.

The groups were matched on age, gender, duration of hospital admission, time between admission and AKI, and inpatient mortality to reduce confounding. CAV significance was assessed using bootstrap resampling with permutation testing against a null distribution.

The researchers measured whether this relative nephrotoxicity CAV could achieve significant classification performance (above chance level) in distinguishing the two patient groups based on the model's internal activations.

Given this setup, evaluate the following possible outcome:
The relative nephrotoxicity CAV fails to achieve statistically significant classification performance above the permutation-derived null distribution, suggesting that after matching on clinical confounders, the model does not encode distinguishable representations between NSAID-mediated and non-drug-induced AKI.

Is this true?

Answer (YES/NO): NO